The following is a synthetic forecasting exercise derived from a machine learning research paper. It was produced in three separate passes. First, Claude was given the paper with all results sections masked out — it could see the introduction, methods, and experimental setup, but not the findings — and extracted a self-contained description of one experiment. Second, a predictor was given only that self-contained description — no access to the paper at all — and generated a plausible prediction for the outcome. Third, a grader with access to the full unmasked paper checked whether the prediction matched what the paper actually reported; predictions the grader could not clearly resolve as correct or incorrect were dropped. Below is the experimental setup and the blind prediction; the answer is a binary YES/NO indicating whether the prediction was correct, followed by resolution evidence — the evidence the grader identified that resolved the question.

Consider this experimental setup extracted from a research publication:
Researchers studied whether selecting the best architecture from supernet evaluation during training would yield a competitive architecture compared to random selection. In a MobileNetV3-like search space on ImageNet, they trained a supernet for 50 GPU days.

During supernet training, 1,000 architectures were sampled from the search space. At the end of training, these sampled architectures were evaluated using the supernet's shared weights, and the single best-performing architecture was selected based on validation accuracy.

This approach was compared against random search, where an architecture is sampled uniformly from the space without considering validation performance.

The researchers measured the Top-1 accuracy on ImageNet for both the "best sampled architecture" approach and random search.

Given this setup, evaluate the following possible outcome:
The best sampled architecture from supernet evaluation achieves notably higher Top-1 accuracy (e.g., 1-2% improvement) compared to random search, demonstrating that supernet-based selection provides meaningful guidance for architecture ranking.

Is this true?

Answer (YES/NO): NO